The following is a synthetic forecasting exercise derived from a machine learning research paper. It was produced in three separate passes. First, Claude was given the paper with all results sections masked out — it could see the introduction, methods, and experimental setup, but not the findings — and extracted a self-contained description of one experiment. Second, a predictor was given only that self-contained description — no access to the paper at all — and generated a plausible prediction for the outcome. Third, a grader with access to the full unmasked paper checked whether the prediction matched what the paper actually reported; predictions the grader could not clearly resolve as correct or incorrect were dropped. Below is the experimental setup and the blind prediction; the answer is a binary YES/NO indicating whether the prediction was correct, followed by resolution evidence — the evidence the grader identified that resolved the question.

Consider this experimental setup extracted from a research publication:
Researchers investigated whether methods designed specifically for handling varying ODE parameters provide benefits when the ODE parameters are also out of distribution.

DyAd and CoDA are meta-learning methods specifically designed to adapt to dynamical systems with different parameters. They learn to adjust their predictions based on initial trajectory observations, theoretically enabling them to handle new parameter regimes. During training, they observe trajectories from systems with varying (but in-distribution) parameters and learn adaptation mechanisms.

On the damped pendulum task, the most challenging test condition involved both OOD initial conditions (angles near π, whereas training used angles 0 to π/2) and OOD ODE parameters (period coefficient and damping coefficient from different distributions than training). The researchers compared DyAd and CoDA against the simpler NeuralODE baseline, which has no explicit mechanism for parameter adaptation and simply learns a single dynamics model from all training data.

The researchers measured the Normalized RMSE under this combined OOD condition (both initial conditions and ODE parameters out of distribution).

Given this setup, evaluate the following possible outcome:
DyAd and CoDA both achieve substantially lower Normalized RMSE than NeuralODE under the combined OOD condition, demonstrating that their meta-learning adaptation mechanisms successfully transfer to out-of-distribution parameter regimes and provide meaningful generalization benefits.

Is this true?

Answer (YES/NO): NO